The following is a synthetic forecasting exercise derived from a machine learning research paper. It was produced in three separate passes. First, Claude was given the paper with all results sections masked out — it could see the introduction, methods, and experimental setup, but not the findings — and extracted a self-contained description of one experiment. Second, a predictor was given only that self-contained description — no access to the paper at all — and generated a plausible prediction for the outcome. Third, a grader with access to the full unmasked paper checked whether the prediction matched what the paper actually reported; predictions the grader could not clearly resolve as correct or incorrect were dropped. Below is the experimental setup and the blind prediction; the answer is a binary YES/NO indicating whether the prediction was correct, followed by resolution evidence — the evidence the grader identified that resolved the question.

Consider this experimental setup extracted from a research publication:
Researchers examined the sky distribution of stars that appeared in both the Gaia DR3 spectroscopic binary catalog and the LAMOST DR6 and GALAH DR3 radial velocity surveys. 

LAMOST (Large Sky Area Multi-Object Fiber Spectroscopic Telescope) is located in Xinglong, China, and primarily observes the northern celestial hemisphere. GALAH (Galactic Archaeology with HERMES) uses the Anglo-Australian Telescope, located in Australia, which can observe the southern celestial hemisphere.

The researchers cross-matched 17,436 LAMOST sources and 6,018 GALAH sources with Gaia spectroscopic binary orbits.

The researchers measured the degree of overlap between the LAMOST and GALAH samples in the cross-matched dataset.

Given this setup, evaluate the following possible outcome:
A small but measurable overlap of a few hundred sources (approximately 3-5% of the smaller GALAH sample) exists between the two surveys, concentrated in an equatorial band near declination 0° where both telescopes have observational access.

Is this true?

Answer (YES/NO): NO